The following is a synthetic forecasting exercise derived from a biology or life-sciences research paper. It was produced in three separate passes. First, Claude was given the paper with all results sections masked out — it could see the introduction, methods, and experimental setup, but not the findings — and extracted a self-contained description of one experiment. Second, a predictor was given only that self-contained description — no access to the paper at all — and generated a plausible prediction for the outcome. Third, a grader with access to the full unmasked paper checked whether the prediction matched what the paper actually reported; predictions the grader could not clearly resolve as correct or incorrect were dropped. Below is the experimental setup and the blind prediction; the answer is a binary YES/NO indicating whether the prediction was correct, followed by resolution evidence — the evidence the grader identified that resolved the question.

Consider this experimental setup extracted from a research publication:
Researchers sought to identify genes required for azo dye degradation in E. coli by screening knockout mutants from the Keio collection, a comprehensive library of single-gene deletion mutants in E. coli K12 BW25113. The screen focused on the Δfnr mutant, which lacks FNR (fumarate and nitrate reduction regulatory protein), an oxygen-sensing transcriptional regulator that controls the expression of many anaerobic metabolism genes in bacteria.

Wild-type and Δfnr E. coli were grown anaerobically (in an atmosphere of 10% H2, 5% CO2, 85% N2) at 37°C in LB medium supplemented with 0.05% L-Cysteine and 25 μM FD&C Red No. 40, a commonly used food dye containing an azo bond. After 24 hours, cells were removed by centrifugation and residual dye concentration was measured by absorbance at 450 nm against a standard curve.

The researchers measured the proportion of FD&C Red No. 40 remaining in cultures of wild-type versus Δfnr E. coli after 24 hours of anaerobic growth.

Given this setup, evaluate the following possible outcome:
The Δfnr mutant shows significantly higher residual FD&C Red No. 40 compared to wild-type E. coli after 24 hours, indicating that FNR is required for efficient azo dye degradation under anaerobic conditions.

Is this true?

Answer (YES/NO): YES